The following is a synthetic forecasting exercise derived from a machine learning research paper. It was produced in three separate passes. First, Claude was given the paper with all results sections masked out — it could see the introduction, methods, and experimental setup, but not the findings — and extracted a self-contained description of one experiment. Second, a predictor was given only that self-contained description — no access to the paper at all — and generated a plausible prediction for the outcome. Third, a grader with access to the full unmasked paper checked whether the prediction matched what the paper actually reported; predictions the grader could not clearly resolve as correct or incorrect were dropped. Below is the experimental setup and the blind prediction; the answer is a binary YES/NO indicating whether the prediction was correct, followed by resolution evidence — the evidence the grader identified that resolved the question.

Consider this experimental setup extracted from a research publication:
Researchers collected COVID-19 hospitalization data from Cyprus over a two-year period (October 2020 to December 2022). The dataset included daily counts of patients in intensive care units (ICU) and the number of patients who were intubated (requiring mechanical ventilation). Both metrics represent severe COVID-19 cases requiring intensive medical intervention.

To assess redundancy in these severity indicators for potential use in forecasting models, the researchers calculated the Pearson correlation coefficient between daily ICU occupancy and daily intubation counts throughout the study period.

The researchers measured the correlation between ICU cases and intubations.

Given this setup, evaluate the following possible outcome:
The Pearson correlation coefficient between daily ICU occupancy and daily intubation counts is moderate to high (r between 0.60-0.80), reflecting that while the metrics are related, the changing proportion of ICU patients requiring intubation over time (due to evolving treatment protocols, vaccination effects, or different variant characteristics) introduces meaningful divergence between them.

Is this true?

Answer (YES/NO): NO